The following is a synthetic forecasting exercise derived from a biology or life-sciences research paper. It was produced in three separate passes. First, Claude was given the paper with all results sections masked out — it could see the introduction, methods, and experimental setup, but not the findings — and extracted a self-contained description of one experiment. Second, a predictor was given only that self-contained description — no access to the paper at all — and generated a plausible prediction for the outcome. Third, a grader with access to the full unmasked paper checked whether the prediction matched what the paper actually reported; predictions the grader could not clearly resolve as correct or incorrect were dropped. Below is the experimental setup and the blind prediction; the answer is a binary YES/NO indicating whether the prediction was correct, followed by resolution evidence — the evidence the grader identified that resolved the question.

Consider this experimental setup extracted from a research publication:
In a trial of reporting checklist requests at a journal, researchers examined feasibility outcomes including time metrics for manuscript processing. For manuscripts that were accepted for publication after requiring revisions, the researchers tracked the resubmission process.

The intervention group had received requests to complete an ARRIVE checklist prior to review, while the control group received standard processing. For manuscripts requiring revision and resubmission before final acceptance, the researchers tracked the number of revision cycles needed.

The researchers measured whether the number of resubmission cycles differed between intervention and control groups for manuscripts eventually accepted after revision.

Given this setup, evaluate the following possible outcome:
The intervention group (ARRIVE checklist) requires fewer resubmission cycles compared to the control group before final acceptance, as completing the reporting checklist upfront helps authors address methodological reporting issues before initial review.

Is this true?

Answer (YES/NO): NO